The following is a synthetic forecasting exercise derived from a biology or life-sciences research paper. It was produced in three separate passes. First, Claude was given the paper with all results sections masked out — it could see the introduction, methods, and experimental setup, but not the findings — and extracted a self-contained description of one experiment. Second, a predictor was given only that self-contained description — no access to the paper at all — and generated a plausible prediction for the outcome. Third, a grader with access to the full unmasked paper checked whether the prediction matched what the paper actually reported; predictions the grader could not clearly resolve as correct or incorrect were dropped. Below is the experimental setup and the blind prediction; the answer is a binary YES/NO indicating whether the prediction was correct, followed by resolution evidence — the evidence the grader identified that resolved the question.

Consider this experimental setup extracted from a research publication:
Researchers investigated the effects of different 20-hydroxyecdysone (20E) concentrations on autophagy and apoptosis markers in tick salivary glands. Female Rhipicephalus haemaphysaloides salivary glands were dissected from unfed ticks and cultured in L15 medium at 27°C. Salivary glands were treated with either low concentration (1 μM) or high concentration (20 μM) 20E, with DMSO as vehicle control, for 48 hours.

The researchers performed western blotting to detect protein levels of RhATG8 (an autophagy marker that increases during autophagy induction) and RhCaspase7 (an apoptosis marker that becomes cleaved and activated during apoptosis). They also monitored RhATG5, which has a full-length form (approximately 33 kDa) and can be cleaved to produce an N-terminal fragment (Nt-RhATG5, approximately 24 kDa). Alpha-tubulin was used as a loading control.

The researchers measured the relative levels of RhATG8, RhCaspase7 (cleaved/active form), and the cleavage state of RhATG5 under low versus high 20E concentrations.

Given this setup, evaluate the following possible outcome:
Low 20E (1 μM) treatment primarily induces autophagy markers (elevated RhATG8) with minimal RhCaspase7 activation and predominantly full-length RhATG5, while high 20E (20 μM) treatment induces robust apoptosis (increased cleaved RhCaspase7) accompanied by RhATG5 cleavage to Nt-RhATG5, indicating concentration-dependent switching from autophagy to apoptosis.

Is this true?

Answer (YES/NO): YES